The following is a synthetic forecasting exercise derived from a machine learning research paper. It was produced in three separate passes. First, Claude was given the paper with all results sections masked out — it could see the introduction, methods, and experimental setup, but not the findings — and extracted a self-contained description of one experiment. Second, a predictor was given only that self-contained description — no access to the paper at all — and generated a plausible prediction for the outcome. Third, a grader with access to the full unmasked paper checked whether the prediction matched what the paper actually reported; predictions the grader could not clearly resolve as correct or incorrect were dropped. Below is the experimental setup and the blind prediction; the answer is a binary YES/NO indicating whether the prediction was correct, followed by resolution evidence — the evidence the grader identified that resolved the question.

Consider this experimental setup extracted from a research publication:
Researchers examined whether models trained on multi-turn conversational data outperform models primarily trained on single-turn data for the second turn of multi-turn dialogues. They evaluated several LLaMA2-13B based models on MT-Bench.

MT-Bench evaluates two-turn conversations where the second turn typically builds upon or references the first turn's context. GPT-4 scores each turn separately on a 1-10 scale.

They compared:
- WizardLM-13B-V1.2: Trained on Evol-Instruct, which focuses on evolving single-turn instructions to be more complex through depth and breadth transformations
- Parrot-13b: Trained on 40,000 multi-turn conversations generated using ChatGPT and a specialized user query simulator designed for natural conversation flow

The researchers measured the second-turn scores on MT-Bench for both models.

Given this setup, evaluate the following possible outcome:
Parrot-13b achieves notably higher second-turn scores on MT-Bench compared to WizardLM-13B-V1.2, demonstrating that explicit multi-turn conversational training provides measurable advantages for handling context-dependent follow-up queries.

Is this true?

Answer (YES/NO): NO